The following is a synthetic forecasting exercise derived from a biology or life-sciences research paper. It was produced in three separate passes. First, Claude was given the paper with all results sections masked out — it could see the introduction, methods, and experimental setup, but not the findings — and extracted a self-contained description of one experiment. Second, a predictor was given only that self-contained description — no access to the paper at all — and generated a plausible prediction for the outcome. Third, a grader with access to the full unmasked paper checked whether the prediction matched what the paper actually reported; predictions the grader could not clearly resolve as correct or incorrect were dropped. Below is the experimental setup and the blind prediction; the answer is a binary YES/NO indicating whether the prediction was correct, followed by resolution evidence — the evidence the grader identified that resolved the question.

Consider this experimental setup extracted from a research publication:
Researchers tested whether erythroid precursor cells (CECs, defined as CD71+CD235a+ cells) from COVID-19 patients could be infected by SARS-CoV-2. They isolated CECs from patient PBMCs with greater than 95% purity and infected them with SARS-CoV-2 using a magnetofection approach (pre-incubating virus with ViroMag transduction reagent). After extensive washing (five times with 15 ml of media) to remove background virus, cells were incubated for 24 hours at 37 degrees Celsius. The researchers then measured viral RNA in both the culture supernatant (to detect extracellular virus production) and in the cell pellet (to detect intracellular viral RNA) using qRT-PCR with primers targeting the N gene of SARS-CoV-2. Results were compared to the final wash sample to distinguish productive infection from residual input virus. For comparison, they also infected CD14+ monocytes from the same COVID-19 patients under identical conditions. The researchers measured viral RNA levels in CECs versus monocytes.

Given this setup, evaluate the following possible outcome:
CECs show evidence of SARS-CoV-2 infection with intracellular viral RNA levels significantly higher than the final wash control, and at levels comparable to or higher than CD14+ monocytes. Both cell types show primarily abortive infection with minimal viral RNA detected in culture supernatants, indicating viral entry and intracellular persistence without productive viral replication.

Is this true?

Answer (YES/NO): NO